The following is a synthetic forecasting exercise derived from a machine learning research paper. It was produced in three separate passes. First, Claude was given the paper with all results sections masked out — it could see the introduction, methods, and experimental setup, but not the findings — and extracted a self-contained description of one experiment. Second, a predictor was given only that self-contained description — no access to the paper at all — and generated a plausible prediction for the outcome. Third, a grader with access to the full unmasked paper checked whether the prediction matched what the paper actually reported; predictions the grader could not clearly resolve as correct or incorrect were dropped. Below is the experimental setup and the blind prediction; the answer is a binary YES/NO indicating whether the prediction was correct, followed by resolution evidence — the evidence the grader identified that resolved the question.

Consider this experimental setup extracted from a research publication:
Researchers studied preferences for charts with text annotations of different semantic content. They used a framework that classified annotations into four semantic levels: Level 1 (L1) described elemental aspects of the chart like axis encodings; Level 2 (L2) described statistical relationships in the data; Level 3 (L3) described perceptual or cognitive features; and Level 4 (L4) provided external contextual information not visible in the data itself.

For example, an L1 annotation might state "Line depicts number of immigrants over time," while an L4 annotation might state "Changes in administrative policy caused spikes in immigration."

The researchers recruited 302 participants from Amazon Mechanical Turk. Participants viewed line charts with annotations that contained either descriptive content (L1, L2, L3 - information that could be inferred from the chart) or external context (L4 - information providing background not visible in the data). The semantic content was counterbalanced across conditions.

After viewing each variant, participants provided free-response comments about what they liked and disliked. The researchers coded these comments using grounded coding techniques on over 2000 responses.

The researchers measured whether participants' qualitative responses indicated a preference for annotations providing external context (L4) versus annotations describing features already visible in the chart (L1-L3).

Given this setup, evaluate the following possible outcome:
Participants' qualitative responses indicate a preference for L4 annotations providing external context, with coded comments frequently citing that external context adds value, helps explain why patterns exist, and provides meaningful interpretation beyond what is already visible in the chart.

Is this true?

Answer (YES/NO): YES